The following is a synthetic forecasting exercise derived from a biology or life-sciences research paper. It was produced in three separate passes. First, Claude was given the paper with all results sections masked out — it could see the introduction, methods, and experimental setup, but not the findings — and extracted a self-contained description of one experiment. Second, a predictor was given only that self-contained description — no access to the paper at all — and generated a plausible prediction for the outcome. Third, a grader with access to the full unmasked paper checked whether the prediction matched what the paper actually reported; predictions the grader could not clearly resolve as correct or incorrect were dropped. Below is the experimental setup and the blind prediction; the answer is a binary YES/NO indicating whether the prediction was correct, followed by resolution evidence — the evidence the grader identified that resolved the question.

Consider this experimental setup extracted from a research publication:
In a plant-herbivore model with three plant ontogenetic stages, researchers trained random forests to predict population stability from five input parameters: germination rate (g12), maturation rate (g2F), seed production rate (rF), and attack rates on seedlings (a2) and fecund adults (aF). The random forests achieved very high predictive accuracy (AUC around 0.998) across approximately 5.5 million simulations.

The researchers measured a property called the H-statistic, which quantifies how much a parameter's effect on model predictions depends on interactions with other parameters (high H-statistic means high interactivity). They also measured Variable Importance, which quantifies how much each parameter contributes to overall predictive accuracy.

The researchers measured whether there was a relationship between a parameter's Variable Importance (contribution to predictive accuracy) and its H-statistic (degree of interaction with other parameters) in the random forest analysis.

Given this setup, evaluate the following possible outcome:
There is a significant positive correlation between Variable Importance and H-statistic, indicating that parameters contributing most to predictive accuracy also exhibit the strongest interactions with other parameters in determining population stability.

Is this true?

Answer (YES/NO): YES